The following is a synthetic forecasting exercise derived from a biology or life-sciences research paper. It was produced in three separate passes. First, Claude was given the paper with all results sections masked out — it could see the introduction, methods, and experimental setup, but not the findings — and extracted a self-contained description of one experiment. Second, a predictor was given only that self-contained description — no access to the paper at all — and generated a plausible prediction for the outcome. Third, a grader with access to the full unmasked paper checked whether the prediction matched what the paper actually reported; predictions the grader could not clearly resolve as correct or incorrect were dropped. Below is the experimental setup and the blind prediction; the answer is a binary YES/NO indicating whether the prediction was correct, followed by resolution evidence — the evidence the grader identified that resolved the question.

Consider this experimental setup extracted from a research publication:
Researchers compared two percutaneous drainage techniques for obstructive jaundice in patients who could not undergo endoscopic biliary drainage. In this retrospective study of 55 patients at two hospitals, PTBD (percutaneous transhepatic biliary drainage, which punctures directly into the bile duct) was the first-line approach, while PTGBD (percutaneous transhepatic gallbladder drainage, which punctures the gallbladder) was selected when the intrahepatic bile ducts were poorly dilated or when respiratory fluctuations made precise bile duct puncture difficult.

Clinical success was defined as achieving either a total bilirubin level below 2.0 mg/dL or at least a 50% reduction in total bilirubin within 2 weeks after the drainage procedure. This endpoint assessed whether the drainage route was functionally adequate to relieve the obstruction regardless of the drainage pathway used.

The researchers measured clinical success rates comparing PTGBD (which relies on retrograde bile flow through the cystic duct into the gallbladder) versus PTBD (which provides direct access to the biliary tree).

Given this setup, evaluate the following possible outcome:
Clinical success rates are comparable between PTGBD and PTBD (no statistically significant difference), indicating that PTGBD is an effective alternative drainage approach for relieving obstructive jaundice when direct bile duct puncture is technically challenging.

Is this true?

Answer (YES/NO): YES